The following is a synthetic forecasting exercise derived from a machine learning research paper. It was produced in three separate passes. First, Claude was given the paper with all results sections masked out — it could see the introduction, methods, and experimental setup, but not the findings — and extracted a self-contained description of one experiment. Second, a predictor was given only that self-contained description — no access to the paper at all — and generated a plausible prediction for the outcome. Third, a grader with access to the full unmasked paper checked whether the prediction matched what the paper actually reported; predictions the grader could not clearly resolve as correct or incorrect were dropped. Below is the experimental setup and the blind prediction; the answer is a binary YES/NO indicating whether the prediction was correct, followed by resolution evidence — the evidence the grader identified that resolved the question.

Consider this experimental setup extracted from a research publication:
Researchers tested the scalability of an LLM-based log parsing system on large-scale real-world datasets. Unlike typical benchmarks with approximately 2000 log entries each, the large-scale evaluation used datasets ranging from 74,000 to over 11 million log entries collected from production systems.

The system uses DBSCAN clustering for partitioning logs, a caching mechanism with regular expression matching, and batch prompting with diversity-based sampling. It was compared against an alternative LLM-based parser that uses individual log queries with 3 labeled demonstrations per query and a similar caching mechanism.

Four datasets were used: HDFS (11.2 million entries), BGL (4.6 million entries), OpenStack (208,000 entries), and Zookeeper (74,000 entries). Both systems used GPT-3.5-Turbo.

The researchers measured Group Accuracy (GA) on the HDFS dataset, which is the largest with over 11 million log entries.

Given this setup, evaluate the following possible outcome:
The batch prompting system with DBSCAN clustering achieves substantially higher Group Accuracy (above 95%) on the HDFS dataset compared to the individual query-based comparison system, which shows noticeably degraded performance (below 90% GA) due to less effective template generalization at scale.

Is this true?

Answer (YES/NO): NO